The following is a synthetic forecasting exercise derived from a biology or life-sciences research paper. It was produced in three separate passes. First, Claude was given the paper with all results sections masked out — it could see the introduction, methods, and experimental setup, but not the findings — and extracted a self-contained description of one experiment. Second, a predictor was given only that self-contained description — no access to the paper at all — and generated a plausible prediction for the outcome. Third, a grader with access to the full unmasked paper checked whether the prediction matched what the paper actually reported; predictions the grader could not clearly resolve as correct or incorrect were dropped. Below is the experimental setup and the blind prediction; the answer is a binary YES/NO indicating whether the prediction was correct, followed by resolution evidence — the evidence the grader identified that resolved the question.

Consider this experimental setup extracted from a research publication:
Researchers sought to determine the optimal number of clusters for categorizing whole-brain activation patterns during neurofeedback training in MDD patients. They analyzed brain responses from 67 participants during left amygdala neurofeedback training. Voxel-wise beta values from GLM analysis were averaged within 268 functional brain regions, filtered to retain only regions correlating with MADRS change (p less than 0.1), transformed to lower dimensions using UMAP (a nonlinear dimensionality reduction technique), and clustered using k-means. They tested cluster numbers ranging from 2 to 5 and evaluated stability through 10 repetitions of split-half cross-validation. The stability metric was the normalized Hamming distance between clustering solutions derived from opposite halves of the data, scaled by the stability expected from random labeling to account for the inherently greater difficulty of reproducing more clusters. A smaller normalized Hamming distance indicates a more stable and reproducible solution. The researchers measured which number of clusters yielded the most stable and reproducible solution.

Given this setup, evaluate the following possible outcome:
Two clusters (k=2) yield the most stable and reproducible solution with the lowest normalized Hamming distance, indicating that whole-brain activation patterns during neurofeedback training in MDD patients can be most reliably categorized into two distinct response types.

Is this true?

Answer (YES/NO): YES